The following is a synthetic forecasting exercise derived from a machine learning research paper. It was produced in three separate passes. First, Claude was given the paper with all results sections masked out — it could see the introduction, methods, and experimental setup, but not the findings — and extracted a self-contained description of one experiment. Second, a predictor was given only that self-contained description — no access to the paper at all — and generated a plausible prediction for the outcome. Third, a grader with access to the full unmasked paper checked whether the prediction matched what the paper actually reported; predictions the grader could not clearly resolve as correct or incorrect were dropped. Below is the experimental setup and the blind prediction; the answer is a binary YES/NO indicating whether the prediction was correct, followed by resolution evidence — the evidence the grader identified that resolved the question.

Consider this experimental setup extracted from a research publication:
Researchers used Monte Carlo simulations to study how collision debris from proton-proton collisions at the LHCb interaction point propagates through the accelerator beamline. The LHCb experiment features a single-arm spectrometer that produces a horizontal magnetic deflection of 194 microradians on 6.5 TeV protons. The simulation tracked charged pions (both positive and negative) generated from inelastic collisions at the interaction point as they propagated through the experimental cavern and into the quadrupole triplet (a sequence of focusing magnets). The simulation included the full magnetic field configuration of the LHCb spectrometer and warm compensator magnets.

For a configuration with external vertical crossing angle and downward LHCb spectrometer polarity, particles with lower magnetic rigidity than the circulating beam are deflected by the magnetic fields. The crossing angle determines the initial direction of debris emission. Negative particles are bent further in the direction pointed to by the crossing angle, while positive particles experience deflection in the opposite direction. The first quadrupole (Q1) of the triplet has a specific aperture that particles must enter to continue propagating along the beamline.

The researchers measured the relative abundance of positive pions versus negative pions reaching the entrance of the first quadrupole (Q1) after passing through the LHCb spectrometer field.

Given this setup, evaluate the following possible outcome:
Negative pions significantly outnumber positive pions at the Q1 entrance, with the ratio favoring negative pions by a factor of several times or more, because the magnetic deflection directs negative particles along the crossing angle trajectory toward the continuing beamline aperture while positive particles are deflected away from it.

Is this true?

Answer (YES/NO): NO